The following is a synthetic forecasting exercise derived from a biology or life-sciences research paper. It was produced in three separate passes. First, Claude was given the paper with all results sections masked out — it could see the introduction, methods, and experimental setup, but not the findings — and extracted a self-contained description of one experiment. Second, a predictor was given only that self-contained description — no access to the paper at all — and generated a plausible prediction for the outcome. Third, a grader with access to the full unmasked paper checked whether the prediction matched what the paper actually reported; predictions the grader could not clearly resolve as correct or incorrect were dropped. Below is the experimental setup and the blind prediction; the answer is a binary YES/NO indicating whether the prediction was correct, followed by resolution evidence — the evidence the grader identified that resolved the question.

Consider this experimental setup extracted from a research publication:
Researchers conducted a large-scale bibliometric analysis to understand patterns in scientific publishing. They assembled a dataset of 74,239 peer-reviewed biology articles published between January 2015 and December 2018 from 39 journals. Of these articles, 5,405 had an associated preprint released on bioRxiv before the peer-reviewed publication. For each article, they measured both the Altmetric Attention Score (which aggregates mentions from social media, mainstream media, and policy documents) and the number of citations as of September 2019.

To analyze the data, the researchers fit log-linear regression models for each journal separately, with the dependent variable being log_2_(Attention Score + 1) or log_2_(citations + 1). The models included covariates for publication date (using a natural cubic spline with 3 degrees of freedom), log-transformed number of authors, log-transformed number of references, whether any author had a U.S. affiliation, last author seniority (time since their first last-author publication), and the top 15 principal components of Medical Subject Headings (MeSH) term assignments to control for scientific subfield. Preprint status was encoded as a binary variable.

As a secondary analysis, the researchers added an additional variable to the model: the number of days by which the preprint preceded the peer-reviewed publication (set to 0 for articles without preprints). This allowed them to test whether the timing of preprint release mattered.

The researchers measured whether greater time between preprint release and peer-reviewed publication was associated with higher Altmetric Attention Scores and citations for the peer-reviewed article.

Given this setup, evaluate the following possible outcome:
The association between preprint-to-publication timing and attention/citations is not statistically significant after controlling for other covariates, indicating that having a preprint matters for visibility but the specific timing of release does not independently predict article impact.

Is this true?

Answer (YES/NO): NO